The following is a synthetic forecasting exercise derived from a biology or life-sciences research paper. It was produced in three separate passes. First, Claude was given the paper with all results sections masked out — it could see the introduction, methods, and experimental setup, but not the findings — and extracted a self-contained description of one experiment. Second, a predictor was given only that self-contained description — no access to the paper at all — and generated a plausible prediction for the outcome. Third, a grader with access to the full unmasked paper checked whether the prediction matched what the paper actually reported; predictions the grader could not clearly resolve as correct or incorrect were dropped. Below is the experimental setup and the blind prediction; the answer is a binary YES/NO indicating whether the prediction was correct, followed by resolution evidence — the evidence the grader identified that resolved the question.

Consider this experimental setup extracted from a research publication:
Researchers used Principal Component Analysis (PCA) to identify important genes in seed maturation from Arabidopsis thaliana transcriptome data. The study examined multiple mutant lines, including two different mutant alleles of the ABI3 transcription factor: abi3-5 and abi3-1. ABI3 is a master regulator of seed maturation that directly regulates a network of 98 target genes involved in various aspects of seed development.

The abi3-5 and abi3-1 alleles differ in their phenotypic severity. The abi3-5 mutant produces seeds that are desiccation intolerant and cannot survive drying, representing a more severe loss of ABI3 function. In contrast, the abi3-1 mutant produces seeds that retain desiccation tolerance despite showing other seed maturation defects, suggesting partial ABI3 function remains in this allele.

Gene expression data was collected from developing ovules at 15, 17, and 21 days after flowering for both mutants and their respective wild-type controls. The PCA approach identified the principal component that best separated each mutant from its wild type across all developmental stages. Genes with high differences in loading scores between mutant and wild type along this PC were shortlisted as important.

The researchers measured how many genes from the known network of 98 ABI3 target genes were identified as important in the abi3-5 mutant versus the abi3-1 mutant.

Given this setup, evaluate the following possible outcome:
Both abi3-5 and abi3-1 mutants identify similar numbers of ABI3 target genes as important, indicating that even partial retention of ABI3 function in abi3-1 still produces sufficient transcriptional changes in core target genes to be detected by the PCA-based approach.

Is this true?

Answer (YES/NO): NO